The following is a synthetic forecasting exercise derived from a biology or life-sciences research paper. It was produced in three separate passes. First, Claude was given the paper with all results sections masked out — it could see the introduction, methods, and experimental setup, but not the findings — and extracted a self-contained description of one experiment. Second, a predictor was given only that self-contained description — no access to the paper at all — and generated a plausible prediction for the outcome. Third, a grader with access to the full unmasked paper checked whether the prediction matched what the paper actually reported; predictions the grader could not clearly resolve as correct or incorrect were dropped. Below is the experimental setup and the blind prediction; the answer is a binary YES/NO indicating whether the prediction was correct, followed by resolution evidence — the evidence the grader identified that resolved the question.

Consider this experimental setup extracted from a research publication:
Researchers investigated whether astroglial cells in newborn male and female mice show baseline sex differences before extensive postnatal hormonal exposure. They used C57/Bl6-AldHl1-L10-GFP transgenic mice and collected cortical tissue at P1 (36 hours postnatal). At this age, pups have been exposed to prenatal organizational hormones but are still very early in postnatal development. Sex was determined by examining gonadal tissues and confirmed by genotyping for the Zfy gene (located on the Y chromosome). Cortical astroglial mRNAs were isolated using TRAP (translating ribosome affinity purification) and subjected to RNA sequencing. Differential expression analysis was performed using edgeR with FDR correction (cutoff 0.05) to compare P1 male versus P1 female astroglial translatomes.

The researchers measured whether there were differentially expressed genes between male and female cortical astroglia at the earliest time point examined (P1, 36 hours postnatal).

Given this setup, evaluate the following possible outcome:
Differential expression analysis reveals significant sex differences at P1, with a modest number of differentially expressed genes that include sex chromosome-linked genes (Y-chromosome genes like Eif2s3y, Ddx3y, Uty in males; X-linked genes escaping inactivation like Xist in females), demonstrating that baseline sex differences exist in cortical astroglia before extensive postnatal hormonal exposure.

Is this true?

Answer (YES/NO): YES